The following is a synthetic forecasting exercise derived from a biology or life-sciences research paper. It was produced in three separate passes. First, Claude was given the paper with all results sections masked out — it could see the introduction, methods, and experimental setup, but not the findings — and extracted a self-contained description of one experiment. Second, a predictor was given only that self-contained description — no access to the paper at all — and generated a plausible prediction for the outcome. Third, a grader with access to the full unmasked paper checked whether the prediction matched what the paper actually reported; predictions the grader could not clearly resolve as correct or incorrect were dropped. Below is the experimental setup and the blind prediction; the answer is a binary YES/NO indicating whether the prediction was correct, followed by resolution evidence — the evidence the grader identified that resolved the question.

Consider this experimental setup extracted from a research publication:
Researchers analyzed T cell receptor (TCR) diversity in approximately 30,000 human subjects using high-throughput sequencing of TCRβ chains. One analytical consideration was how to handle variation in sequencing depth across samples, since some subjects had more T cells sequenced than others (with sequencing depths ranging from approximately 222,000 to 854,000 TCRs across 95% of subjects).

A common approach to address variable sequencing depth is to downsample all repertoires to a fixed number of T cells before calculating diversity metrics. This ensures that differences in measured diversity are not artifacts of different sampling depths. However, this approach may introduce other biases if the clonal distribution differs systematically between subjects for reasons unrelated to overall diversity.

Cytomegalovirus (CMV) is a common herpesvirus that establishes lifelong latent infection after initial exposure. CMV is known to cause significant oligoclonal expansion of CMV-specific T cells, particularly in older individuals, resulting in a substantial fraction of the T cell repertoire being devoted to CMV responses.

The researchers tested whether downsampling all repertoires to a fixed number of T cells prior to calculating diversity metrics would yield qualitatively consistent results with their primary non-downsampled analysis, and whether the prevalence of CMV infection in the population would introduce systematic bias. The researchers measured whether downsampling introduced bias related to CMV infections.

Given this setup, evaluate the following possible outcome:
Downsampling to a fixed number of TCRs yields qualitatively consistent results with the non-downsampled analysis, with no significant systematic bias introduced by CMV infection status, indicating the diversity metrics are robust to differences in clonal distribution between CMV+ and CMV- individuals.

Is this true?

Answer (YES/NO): NO